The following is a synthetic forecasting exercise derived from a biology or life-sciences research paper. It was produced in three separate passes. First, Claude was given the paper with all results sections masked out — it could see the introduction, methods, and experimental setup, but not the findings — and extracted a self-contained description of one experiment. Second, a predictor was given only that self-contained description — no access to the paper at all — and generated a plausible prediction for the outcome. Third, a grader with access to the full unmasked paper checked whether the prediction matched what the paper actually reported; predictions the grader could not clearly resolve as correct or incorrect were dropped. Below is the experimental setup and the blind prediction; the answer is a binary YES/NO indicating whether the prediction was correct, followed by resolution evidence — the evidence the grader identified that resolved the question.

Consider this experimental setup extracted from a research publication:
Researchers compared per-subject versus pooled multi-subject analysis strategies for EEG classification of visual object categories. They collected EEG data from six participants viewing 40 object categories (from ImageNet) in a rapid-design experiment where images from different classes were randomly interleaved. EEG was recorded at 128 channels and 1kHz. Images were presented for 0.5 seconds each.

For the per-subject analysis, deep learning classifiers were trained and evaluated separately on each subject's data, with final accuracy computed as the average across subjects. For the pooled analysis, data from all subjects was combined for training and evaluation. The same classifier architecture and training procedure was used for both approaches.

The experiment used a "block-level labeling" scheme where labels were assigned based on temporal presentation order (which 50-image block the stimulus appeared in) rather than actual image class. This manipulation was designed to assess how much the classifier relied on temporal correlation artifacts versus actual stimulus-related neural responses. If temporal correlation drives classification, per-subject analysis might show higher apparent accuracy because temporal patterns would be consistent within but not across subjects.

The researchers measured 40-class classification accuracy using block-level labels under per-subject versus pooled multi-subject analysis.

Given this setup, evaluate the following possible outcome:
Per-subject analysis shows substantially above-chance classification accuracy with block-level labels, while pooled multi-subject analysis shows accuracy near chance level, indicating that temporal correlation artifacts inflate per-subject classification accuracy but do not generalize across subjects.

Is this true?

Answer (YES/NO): NO